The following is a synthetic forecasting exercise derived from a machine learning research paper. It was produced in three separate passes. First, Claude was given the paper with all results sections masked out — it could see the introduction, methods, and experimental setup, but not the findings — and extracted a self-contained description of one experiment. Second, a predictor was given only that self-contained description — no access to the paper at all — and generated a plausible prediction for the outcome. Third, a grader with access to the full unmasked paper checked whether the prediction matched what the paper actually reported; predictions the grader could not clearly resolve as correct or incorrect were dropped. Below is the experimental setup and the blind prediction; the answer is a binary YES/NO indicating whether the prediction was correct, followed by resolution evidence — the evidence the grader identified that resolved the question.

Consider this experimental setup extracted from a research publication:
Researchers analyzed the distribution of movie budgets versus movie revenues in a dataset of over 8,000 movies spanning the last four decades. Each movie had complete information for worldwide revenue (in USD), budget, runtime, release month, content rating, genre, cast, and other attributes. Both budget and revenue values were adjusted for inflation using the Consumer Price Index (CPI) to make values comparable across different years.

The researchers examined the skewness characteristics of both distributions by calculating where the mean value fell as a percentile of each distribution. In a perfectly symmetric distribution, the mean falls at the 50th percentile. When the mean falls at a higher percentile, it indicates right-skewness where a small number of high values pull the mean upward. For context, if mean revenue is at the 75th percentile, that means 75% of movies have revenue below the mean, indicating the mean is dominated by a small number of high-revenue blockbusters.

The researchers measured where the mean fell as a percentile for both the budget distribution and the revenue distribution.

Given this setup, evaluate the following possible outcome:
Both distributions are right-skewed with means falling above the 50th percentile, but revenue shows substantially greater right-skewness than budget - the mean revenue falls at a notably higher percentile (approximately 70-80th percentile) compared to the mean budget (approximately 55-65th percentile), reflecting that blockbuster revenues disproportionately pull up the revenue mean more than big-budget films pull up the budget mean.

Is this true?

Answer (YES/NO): NO